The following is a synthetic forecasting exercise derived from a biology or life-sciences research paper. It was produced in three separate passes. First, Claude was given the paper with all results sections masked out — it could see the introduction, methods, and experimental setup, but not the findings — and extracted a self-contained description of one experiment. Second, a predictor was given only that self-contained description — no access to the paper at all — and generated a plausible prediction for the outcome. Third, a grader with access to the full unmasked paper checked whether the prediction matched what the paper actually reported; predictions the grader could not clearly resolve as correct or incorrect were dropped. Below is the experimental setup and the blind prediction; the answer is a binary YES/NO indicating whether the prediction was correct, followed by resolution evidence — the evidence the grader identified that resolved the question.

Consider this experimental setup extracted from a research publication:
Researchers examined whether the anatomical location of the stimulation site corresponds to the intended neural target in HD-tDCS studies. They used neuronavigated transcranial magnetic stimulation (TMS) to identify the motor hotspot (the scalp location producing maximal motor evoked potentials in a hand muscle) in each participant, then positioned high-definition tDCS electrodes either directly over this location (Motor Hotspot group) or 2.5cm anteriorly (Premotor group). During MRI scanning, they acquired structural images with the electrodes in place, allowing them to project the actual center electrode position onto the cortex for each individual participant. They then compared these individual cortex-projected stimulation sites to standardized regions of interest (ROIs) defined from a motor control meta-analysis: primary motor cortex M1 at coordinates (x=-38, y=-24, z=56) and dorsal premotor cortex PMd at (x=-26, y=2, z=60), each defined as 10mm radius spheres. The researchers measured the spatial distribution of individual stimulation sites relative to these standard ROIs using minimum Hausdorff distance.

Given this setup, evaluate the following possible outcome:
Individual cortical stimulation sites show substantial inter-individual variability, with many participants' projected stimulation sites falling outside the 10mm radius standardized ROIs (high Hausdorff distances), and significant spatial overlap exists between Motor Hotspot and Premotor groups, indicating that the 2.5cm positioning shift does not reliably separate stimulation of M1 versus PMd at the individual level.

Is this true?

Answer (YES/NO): YES